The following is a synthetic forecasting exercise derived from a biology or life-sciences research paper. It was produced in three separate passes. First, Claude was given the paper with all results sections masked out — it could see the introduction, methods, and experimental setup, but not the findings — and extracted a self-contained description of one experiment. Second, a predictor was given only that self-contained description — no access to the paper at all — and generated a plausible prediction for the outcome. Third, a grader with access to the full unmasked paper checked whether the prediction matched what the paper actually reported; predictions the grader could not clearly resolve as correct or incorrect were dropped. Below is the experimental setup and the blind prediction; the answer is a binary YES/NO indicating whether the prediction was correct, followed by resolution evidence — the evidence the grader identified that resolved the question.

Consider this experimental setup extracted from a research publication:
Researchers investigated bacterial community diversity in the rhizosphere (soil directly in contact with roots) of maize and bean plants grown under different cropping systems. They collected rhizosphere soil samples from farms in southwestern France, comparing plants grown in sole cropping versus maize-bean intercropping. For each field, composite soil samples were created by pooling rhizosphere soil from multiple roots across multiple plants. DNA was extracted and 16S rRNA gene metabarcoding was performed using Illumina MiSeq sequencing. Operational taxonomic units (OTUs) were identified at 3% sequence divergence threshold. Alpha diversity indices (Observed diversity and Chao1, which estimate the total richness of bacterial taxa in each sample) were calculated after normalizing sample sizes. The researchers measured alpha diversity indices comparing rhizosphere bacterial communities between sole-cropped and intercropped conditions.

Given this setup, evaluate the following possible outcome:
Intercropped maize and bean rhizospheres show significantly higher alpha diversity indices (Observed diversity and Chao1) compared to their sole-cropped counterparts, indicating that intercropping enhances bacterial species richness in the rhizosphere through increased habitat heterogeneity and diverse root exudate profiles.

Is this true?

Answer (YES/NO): NO